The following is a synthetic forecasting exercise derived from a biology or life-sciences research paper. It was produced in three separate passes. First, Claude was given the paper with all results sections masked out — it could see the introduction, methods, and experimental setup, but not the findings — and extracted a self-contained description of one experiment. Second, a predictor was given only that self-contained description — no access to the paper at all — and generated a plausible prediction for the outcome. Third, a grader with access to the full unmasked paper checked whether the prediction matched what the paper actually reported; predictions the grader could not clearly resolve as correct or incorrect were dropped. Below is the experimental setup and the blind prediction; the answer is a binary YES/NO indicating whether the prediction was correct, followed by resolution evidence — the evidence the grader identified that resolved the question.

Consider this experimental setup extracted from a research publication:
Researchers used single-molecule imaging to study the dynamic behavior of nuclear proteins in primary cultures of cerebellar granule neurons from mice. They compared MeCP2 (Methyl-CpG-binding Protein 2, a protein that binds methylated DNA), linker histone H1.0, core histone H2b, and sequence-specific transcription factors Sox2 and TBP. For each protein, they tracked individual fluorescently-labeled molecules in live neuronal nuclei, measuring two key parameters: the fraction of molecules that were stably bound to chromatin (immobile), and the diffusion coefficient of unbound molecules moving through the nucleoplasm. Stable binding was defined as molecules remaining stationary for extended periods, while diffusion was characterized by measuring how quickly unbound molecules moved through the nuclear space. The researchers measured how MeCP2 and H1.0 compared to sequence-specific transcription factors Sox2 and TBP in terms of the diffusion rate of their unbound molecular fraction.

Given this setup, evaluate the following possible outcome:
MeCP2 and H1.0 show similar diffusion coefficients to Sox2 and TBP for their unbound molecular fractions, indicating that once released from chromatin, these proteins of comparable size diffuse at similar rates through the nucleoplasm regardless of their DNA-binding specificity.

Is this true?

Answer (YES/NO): NO